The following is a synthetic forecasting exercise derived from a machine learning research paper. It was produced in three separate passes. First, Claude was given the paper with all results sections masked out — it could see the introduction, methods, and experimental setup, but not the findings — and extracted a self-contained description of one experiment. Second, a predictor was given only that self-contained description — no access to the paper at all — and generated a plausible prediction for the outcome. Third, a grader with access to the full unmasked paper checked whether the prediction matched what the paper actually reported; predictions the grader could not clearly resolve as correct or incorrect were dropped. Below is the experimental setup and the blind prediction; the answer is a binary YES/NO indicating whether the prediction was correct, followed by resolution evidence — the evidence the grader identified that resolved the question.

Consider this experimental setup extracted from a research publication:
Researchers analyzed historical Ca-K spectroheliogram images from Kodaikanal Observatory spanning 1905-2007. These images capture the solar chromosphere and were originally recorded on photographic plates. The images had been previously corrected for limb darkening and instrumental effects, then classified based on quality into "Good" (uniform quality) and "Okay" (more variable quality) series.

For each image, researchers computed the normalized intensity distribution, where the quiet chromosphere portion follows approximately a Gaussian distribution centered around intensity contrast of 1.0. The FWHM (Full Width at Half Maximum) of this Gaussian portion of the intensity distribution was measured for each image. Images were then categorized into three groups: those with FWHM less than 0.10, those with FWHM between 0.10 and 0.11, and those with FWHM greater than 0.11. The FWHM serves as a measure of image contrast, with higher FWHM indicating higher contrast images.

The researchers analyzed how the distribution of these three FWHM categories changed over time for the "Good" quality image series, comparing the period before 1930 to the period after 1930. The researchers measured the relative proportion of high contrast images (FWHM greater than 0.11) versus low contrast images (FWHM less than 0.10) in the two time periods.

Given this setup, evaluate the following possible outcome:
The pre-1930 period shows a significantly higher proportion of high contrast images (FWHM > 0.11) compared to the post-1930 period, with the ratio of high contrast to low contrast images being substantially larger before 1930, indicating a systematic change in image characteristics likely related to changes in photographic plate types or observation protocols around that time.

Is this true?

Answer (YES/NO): YES